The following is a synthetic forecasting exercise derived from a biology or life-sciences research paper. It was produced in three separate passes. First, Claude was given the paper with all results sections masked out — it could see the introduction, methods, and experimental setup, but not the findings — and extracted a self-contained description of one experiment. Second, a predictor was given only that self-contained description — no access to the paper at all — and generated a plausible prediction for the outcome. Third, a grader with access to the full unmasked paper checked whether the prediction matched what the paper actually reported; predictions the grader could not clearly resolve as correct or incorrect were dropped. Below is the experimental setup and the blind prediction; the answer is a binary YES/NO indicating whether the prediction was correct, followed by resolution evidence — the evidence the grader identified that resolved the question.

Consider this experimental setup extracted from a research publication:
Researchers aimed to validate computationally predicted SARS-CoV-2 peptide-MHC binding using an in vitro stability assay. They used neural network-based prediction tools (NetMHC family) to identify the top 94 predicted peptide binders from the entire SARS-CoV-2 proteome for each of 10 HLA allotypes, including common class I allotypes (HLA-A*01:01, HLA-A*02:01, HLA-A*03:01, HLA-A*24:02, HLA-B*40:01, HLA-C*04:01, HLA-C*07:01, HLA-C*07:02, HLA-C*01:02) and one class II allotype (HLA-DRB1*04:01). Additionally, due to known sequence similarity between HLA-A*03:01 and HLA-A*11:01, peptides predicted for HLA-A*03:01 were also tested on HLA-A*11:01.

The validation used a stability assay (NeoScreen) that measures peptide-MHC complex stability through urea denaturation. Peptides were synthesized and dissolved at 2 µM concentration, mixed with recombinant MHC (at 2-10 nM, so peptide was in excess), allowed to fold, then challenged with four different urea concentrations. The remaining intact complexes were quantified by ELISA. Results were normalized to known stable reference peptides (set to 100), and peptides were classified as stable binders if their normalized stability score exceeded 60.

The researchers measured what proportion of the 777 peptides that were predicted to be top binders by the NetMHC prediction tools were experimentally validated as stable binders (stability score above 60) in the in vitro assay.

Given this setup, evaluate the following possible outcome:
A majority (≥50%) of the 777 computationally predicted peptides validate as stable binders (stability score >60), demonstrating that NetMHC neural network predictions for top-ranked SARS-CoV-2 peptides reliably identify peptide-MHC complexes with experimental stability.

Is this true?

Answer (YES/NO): NO